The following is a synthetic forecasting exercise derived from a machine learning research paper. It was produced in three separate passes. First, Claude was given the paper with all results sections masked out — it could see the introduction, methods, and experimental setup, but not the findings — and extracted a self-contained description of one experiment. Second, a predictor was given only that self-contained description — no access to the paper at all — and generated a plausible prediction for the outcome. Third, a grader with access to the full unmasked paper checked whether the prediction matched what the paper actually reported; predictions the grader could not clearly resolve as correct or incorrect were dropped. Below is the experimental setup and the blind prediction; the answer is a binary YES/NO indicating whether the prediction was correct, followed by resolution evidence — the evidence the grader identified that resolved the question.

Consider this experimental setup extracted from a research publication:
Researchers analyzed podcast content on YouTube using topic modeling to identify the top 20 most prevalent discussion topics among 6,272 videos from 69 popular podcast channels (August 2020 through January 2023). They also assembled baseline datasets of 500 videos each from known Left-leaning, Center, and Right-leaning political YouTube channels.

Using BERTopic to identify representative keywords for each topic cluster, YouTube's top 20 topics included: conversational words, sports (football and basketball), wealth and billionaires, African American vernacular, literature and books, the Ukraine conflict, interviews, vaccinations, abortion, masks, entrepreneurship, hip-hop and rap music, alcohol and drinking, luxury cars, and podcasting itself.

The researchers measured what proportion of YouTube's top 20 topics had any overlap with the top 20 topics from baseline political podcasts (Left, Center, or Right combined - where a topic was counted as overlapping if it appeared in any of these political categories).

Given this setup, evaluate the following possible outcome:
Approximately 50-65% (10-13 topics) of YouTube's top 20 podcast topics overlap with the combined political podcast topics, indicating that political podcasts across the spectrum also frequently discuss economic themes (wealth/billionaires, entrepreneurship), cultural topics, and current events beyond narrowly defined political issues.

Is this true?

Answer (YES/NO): NO